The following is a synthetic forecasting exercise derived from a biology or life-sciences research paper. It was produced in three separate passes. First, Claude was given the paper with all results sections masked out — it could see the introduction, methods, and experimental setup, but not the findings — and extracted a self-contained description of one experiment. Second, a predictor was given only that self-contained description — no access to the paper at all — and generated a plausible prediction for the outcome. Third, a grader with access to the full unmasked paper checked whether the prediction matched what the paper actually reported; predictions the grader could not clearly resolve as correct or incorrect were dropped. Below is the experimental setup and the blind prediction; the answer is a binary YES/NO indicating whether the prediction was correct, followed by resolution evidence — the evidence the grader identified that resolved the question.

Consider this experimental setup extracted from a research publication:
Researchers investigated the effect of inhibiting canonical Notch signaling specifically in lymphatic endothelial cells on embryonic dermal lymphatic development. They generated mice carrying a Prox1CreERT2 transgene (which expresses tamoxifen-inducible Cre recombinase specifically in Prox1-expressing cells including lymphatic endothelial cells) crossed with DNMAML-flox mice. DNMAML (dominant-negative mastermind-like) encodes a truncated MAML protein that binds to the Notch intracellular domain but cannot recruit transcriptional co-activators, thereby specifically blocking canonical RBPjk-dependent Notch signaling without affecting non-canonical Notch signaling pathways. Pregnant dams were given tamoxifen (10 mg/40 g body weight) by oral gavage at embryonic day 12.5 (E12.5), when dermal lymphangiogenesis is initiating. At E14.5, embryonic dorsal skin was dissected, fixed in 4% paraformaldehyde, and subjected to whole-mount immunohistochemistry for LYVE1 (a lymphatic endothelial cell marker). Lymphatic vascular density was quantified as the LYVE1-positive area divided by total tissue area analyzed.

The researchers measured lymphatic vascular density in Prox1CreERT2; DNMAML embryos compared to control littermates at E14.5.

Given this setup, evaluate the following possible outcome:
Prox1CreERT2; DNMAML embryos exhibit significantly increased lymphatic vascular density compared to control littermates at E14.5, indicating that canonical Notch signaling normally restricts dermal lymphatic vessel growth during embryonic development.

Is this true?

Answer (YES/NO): YES